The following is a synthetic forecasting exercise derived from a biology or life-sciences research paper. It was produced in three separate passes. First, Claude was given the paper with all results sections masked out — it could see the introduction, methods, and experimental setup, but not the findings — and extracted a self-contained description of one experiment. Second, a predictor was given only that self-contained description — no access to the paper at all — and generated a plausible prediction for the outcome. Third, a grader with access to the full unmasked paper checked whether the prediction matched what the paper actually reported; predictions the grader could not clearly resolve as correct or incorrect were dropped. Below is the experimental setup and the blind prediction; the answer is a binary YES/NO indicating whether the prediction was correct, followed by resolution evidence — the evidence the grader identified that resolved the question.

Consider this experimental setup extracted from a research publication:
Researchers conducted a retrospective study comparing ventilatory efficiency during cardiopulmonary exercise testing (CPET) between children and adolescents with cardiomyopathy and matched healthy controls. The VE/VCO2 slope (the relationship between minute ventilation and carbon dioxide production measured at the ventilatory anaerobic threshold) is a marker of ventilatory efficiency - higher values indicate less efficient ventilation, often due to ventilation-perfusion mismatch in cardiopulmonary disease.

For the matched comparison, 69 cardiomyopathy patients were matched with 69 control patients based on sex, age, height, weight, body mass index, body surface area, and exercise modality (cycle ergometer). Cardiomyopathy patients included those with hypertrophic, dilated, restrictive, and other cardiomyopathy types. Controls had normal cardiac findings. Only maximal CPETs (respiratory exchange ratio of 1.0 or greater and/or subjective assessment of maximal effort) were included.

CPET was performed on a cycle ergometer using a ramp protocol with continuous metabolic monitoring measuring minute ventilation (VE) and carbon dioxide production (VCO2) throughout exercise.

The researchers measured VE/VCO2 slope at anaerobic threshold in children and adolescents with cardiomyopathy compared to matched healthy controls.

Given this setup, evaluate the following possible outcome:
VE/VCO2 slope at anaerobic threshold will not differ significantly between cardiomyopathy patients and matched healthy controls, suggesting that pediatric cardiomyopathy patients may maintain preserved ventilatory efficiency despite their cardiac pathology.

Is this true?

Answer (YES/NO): YES